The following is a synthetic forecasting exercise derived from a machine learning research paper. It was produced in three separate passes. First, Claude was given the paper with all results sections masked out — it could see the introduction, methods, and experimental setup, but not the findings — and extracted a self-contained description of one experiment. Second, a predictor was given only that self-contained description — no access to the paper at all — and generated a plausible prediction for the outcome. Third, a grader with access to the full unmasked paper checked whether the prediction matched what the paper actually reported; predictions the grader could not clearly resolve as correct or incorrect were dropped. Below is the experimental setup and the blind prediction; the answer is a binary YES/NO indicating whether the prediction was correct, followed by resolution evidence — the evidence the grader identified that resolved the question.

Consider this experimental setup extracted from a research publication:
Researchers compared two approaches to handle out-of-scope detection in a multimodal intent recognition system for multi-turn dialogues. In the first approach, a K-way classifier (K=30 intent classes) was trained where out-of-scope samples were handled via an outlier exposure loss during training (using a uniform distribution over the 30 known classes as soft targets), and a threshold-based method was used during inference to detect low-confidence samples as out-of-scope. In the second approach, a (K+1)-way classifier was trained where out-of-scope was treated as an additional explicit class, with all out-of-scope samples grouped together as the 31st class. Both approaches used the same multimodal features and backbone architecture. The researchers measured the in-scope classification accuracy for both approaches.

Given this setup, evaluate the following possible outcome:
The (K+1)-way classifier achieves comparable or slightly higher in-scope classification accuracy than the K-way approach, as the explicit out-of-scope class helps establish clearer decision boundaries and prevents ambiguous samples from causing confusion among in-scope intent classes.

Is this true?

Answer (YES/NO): NO